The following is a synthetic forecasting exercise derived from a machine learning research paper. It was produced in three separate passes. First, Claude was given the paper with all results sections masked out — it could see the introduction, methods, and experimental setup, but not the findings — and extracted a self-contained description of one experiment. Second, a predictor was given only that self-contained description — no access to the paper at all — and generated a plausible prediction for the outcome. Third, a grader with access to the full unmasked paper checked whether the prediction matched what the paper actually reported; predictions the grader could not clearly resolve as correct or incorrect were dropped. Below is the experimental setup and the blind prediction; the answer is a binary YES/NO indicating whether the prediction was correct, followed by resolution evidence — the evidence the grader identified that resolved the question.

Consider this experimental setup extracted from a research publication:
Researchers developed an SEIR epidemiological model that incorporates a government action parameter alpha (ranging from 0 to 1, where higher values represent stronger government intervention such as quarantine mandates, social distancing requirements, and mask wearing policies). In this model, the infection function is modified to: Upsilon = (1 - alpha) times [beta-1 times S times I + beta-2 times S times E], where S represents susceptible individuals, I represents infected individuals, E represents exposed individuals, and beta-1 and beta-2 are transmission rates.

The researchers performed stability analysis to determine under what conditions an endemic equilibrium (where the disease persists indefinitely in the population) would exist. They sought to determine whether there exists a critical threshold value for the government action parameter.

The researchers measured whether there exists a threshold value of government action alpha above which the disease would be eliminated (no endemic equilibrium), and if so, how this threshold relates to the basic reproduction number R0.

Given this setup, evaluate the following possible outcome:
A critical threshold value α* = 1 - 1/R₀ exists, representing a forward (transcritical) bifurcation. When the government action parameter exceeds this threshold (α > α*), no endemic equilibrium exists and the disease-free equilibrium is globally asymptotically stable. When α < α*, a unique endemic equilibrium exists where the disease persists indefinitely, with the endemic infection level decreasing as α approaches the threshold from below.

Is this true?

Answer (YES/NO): YES